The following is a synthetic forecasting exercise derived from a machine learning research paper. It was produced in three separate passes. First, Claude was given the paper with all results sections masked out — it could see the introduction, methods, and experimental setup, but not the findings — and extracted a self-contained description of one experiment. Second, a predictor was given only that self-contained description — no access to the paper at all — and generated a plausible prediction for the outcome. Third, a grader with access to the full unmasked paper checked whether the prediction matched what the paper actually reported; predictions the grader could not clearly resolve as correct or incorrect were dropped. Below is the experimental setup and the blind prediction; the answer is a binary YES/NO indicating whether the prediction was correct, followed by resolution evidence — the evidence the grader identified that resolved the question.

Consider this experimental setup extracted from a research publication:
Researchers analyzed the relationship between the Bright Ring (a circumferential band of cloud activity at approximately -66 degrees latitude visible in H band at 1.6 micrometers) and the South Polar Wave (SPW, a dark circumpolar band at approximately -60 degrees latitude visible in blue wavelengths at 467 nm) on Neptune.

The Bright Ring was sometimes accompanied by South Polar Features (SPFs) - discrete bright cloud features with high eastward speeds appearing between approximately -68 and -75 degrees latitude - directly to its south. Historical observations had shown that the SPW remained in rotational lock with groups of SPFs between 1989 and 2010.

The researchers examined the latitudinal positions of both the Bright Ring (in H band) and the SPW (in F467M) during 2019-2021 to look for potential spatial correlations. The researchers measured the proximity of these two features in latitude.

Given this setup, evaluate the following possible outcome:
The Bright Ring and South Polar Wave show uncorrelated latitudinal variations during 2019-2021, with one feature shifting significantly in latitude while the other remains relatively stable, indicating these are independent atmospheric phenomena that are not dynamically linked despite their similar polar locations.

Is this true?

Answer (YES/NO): NO